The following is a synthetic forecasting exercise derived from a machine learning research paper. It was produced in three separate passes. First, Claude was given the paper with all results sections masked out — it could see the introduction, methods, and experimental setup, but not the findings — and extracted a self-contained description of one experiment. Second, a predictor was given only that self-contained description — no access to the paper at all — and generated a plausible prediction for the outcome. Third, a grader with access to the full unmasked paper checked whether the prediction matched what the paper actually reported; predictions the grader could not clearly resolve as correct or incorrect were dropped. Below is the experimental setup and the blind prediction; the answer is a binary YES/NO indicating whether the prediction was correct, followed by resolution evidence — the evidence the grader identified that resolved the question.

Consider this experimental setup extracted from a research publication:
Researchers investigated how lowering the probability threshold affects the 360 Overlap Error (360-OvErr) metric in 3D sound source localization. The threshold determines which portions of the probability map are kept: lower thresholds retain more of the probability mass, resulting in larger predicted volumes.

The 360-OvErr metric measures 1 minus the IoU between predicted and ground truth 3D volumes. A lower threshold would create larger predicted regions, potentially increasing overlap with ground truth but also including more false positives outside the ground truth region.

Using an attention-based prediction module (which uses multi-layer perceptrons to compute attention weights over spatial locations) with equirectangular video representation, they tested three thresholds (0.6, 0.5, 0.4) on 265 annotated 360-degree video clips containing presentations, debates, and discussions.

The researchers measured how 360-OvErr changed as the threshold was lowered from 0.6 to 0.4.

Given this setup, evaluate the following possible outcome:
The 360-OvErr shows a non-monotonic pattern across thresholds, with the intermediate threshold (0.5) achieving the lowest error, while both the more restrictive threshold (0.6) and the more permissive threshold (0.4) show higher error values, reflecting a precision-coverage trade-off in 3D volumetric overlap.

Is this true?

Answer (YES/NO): NO